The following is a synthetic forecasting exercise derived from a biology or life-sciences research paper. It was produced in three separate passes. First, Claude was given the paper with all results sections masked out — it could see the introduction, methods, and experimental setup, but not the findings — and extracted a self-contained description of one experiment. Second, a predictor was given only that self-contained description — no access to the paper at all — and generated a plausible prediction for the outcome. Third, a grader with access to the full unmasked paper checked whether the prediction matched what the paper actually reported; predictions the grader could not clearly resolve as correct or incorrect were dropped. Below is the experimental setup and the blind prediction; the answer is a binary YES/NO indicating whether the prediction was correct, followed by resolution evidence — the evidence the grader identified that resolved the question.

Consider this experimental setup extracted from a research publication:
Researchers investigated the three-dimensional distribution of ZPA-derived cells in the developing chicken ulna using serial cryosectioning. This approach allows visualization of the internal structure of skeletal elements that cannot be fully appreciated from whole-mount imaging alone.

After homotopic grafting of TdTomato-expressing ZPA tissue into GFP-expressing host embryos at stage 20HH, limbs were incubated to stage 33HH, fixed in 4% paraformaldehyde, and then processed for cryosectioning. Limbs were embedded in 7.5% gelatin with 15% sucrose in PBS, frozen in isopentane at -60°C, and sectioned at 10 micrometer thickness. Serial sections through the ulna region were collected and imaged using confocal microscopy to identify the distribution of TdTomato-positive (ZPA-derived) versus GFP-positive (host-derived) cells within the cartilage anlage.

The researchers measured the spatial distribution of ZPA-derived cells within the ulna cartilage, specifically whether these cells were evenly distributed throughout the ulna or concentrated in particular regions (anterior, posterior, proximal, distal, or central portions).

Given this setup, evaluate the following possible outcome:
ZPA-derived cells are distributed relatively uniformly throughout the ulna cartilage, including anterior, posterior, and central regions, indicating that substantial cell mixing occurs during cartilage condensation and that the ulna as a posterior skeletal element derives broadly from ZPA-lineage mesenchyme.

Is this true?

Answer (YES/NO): NO